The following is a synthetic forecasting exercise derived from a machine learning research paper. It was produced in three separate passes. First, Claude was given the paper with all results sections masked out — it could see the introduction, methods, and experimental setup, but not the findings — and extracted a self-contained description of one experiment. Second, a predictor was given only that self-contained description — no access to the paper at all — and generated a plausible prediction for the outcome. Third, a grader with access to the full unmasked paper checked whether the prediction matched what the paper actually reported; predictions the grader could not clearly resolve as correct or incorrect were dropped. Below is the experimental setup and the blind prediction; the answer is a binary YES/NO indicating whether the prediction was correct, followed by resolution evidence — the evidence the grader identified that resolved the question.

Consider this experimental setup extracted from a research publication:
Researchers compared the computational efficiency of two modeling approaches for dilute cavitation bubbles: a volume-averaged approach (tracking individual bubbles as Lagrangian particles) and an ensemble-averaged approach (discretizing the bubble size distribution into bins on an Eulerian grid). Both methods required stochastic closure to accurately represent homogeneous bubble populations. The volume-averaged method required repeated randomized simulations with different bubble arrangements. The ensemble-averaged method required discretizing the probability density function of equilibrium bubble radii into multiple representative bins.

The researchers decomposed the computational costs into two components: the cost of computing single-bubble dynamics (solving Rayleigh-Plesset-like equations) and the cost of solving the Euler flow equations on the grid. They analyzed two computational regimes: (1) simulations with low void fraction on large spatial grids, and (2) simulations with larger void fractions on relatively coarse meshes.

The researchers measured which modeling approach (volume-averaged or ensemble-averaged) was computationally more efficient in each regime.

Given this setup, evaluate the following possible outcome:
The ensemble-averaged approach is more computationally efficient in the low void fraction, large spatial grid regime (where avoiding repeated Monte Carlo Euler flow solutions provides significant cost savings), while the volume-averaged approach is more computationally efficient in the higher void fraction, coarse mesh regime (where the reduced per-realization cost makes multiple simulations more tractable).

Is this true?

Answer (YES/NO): NO